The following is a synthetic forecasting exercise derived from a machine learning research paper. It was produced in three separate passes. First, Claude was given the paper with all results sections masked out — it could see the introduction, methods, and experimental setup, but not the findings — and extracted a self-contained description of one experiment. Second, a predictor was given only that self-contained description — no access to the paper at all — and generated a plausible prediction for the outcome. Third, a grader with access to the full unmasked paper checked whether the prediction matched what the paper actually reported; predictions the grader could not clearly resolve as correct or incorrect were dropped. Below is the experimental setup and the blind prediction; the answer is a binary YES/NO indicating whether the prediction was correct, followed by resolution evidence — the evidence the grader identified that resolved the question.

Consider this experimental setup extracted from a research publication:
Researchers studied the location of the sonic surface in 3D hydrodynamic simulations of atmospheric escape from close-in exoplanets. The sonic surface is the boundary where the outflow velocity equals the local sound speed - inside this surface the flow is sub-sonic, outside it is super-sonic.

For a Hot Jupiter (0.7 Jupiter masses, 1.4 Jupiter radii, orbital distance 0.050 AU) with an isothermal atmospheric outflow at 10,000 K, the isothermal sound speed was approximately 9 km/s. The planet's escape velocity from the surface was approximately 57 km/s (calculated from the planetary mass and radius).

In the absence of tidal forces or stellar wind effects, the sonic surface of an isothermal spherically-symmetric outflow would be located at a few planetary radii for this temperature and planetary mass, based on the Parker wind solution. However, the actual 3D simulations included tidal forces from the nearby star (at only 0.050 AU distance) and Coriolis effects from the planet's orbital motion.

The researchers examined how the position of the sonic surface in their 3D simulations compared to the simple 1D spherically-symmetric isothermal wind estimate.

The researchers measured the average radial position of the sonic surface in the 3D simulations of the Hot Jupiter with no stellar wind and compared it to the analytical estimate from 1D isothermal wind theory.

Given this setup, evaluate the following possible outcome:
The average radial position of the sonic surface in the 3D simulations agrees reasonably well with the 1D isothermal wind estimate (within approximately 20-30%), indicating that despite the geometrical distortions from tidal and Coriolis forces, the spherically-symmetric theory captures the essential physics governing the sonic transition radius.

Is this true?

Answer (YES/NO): NO